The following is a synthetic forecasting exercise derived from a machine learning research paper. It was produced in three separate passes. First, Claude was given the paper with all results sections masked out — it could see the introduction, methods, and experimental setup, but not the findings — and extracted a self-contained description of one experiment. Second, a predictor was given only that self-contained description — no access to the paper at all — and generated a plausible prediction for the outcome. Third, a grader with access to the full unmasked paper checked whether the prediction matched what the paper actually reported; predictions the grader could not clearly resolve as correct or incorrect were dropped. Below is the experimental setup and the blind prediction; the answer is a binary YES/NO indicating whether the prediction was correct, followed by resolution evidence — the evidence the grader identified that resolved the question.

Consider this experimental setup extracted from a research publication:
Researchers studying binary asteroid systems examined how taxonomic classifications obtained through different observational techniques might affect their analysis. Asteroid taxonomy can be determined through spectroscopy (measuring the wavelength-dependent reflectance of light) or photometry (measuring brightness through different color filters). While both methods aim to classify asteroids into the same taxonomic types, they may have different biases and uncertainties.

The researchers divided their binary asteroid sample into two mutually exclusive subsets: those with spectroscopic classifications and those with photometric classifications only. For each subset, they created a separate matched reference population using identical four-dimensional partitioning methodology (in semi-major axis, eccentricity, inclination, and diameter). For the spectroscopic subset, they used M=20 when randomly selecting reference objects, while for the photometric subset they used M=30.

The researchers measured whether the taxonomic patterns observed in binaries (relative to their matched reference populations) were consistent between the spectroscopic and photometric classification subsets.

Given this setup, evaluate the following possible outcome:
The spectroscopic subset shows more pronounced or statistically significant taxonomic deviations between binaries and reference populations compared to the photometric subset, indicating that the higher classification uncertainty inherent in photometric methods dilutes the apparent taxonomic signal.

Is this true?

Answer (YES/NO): NO